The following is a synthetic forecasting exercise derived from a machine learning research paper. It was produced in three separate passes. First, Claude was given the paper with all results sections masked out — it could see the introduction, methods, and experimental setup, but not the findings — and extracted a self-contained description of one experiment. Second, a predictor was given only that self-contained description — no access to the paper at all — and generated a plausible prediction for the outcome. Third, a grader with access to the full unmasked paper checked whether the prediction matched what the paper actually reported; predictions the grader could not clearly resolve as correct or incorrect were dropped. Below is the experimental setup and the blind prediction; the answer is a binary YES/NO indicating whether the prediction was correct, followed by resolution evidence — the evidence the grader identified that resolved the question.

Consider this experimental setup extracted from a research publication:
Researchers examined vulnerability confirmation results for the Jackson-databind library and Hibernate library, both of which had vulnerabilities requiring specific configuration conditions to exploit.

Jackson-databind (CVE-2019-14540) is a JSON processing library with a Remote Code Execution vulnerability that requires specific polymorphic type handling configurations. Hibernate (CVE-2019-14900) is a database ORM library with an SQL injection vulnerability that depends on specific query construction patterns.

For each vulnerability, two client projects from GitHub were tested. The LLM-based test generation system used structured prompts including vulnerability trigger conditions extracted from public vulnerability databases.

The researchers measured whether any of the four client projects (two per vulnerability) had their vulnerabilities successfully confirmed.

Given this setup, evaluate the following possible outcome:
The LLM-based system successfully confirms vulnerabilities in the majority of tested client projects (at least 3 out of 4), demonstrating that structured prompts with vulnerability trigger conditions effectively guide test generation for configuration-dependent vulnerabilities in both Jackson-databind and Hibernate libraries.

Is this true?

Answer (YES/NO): NO